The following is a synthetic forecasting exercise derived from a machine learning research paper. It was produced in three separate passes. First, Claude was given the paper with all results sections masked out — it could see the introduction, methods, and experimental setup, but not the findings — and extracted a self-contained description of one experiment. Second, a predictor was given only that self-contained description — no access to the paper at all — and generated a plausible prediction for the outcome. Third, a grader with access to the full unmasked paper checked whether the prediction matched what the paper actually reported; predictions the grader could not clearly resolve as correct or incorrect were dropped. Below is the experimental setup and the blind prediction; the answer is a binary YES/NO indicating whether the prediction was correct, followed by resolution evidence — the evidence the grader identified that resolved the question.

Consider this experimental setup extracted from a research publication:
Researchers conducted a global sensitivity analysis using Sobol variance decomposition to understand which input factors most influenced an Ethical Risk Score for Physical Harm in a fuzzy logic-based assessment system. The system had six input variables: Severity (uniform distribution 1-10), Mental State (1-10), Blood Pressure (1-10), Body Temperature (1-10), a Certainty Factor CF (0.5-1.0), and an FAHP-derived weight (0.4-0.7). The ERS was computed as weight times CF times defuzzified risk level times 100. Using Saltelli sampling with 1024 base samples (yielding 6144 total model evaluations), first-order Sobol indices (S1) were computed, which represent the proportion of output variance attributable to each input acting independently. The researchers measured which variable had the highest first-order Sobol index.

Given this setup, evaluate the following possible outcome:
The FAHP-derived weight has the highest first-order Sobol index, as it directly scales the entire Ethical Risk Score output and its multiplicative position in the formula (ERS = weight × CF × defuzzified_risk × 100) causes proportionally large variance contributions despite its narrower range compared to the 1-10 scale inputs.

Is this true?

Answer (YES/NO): NO